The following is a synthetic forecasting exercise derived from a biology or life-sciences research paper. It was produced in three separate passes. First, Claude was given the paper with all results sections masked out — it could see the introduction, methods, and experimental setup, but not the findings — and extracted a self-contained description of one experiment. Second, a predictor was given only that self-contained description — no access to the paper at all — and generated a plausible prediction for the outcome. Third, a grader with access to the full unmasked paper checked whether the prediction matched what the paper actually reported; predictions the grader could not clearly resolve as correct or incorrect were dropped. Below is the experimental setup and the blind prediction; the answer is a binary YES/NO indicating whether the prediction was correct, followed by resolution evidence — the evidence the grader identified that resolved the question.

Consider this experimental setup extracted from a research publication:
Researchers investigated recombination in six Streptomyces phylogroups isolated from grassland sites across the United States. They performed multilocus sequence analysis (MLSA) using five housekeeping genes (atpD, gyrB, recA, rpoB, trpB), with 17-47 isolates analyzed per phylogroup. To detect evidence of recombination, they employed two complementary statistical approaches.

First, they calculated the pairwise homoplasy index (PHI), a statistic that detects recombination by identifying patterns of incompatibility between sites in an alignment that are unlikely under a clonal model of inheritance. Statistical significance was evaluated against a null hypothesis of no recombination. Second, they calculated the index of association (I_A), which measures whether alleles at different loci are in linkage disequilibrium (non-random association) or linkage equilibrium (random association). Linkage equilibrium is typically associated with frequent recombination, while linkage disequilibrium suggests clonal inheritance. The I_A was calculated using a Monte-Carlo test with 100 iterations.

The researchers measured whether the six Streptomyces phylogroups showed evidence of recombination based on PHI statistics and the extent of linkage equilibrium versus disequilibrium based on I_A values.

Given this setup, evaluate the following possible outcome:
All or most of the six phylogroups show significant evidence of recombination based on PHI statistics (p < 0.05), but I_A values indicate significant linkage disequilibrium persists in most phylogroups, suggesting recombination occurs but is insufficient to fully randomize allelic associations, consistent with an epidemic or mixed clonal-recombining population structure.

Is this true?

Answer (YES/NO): NO